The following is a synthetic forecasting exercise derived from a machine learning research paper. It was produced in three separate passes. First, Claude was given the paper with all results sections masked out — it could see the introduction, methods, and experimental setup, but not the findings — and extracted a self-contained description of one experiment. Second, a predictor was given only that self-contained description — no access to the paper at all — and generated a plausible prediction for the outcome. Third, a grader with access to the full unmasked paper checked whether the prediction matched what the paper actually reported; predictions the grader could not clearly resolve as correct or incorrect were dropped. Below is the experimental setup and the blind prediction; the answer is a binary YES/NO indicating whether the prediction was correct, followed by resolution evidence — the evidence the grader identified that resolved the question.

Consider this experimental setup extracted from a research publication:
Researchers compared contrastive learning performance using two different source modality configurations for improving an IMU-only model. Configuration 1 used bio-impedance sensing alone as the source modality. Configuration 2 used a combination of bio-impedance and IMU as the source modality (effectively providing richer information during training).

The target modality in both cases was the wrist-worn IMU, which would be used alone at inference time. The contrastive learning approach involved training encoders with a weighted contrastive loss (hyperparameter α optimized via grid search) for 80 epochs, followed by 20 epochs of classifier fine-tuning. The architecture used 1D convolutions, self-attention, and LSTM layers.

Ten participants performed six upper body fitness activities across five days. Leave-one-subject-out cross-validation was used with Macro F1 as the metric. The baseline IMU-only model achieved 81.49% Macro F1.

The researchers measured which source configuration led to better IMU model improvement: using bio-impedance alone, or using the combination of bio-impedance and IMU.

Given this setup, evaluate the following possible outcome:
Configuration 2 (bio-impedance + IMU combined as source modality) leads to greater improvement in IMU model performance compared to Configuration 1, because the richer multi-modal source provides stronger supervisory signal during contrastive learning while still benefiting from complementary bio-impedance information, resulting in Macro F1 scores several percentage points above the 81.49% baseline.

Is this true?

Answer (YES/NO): NO